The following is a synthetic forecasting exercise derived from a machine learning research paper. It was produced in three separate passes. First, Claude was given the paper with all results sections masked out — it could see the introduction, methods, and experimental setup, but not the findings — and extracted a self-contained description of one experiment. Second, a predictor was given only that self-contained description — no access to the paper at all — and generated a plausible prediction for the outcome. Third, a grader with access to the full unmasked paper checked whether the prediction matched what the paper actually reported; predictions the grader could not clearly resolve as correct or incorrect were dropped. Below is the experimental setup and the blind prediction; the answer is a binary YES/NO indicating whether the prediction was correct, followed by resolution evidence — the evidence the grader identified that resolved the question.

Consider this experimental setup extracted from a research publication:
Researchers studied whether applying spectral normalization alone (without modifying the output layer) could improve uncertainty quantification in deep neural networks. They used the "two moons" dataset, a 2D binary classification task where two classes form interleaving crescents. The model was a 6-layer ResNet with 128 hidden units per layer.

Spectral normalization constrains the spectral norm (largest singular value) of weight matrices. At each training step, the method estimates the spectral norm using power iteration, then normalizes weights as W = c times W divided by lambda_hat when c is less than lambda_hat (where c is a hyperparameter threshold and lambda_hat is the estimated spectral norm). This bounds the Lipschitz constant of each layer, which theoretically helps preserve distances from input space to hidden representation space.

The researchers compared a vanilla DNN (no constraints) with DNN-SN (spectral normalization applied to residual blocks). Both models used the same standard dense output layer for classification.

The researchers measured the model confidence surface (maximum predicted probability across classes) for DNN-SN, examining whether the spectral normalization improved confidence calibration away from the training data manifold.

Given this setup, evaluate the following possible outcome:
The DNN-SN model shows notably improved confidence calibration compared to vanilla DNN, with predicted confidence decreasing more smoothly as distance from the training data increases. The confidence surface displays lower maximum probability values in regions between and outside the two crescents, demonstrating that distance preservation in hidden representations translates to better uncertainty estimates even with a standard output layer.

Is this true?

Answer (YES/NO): NO